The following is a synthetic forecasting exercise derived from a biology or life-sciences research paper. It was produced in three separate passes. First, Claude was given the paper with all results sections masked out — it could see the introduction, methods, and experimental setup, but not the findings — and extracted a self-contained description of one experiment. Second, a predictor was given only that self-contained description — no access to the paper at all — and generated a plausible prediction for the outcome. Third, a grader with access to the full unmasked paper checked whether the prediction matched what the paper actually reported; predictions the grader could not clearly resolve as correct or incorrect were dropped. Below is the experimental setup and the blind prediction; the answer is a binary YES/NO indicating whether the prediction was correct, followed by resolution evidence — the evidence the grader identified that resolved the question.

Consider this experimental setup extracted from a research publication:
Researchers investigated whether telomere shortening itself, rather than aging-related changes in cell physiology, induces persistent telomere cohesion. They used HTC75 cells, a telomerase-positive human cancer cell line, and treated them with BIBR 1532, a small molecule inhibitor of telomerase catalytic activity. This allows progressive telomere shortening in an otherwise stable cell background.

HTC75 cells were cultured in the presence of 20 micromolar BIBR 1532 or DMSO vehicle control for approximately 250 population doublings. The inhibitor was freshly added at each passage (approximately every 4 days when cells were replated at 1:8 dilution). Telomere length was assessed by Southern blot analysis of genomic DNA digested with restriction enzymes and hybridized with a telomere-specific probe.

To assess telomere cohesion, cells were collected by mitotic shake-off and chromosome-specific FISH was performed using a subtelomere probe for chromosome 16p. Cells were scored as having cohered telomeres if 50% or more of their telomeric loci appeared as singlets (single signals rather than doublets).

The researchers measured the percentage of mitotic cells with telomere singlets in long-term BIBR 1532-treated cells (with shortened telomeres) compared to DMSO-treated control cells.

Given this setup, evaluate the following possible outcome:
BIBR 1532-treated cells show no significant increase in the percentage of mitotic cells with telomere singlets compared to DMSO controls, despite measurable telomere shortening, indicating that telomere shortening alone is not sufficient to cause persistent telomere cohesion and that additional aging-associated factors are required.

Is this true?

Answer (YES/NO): NO